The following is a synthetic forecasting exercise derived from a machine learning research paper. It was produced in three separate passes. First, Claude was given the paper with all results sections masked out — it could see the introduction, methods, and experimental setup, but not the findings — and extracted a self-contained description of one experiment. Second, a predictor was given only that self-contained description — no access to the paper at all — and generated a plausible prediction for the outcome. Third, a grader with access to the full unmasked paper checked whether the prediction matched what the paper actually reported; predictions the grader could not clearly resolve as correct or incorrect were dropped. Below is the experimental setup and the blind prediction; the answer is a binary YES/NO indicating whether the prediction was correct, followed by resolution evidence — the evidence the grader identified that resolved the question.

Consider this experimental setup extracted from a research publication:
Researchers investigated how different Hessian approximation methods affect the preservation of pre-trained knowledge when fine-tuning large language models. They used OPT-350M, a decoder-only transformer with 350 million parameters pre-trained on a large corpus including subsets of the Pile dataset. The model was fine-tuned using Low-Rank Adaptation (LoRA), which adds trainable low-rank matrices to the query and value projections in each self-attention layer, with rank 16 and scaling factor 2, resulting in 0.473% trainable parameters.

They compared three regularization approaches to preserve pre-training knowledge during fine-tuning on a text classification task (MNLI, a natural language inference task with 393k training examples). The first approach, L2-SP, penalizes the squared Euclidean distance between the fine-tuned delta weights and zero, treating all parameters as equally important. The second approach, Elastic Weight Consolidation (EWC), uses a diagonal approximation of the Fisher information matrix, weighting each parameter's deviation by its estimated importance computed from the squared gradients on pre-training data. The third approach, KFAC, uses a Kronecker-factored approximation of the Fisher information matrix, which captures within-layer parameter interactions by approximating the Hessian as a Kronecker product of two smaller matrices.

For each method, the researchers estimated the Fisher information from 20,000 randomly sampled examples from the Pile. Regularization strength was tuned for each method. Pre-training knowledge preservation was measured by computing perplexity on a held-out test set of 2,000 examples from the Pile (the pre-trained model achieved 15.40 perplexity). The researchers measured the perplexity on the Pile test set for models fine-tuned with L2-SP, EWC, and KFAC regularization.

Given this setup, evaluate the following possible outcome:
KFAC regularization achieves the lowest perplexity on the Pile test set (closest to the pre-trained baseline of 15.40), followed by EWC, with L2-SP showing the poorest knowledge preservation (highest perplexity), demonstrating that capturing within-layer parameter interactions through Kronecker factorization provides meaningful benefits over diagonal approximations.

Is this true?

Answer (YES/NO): YES